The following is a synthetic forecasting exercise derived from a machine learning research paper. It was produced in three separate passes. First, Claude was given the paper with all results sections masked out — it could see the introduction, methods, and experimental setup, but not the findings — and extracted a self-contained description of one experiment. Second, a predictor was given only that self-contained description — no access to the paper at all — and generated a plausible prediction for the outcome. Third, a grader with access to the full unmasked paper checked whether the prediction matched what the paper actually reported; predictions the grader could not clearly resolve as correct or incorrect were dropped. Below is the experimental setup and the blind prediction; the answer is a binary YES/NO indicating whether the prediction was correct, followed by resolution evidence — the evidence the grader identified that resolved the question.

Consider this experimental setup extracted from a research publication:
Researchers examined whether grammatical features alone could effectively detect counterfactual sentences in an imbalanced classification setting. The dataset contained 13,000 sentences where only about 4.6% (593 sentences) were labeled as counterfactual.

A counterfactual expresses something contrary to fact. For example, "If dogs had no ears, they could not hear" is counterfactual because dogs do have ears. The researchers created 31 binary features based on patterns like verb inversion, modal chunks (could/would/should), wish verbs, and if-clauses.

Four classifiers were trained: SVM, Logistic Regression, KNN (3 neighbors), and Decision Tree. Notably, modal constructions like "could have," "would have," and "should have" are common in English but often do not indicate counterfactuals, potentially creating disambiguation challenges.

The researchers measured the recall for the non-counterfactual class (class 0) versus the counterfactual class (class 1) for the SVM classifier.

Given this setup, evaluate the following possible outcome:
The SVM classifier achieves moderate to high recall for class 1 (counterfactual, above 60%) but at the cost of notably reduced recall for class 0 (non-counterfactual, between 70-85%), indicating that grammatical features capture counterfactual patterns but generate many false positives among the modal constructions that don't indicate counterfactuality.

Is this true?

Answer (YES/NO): NO